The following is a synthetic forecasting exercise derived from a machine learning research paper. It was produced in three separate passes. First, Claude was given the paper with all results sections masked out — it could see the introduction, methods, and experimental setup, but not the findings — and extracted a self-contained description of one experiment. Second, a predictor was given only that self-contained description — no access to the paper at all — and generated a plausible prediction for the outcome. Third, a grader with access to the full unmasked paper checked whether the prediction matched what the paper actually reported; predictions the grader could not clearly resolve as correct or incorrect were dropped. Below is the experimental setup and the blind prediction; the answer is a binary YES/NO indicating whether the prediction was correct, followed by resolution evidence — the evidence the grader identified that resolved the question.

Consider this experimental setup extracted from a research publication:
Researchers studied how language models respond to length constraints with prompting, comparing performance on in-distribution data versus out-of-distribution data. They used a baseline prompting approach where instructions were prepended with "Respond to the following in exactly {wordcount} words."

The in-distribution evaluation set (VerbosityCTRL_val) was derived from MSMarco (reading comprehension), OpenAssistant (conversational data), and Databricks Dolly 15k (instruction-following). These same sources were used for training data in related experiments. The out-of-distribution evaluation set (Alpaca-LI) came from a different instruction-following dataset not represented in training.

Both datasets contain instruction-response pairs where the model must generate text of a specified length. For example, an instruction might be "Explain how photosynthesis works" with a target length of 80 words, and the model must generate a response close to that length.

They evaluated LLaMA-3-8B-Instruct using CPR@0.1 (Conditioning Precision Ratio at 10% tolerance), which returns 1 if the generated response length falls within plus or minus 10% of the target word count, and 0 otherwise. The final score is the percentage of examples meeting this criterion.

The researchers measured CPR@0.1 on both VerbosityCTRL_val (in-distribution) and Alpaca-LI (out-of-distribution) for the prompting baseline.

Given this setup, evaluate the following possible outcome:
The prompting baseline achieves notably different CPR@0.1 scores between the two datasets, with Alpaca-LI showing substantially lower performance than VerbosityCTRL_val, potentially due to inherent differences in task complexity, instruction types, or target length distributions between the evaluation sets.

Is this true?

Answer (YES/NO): NO